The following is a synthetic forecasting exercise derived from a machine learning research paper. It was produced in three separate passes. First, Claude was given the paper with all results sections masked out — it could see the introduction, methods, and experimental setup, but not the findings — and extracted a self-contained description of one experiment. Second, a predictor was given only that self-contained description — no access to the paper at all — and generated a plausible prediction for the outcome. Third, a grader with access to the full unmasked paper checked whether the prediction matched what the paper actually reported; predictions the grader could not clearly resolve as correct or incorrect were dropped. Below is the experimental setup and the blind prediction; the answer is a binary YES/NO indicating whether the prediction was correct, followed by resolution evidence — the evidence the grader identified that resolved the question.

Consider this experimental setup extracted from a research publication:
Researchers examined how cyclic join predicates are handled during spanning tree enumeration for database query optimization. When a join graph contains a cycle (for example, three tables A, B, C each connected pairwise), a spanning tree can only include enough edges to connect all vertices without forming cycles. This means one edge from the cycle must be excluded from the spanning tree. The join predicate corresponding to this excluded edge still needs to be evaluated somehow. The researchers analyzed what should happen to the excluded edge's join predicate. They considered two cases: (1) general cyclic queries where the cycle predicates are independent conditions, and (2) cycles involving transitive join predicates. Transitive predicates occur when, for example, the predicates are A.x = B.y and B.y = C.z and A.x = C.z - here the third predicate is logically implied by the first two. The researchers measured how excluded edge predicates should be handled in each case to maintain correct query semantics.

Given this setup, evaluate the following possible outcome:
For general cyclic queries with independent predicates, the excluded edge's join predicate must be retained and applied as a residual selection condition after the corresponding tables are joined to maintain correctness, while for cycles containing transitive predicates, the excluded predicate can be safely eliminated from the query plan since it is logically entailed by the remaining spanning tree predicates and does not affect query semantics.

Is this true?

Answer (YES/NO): YES